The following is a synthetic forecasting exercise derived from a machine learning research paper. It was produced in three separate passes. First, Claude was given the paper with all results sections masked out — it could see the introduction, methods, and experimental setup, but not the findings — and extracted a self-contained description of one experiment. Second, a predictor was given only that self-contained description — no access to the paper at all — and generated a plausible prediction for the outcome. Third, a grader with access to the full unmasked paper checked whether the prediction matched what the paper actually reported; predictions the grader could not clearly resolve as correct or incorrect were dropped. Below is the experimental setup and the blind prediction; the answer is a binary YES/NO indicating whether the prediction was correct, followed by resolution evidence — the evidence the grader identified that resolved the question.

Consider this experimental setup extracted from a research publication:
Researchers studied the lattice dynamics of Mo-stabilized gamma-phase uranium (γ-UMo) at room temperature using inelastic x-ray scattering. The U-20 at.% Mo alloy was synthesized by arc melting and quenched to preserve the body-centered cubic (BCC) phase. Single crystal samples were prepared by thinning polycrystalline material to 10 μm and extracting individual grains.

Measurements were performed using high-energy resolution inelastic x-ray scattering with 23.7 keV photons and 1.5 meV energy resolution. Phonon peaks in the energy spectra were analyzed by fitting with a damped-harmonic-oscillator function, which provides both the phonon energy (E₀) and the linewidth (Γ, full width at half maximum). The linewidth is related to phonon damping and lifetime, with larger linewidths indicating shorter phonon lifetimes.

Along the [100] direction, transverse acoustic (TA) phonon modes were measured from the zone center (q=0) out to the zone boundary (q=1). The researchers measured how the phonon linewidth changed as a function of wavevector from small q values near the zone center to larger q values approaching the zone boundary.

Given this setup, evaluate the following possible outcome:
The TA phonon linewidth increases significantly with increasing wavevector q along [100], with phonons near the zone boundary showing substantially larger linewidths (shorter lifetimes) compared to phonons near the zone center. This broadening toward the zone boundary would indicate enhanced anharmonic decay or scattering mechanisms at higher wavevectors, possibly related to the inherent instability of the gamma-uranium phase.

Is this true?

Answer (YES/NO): YES